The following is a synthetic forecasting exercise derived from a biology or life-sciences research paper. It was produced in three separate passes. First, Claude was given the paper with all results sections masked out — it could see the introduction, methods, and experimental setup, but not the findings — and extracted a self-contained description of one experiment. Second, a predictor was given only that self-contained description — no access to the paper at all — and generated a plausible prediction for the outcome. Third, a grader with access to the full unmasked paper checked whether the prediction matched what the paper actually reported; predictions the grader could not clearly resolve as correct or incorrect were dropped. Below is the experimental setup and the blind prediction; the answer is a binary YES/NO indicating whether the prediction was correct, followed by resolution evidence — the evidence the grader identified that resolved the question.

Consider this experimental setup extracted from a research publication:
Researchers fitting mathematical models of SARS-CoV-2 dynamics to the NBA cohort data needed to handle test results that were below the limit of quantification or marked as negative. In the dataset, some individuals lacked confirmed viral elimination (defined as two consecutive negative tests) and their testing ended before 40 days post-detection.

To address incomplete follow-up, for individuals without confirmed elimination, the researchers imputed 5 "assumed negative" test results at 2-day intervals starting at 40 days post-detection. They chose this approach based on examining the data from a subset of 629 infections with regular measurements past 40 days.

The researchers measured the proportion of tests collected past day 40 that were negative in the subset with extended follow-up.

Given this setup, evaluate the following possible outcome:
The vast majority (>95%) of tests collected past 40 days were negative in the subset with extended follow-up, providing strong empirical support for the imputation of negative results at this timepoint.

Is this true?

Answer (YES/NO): YES